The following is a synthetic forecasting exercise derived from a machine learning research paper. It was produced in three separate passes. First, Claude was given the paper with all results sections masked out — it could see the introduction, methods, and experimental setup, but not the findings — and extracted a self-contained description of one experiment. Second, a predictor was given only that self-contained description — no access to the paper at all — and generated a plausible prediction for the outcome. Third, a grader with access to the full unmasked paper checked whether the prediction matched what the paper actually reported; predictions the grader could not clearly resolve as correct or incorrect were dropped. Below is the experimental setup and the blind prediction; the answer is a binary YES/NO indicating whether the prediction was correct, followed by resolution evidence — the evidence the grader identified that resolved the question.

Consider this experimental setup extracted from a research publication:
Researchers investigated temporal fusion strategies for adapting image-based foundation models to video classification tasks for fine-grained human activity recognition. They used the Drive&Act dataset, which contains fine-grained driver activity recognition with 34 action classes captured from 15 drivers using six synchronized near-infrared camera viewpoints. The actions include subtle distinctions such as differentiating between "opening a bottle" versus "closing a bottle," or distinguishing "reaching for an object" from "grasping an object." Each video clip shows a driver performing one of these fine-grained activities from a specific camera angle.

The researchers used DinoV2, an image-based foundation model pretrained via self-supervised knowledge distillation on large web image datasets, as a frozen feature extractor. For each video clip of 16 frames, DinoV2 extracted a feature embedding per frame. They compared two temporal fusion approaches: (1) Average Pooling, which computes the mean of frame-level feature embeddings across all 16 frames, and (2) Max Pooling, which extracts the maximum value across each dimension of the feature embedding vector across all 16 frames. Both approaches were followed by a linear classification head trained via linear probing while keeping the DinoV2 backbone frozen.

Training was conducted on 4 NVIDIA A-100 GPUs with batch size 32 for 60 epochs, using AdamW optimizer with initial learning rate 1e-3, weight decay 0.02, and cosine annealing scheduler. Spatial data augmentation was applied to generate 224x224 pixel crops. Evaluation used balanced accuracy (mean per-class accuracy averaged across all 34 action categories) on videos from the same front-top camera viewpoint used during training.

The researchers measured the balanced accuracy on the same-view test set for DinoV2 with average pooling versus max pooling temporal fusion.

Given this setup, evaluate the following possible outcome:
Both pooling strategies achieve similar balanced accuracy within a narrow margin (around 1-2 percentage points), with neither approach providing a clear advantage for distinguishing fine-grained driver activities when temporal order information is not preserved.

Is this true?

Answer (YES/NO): NO